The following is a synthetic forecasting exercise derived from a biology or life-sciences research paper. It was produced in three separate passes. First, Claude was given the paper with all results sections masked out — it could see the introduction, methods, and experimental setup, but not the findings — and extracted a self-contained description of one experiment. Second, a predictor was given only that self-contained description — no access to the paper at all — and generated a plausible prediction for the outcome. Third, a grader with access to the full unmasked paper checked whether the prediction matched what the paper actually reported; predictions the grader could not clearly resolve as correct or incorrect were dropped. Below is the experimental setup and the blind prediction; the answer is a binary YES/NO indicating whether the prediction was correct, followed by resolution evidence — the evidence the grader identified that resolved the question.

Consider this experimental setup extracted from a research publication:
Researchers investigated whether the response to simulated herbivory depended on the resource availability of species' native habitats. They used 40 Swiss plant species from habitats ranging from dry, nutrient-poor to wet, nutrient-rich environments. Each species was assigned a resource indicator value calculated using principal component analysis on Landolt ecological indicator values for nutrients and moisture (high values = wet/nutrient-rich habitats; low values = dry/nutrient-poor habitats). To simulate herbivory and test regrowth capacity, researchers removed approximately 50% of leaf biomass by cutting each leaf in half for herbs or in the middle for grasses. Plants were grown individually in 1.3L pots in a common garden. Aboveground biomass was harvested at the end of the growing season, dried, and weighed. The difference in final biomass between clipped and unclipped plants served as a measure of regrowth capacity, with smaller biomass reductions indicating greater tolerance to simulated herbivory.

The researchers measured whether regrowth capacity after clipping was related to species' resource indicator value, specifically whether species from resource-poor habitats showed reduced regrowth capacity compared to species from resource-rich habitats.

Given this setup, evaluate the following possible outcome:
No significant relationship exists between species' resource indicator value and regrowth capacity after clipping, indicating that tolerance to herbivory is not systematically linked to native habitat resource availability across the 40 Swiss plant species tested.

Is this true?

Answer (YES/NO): YES